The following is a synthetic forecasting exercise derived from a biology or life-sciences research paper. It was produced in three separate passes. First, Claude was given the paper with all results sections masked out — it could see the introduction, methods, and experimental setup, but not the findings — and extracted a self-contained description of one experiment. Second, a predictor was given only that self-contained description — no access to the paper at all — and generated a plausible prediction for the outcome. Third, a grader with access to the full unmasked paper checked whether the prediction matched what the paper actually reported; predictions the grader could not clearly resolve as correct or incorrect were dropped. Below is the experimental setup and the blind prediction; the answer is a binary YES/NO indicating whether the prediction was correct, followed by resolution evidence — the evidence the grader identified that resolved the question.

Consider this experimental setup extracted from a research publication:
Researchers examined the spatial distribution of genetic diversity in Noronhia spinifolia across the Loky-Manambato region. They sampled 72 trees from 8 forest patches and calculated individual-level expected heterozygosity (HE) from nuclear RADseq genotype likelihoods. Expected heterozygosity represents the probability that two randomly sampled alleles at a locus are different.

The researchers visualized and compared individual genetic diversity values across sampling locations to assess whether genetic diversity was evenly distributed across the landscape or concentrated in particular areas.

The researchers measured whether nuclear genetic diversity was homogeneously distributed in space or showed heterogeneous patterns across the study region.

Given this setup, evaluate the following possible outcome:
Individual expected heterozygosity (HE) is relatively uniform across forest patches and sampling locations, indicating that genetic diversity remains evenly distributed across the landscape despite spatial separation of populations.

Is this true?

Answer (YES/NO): NO